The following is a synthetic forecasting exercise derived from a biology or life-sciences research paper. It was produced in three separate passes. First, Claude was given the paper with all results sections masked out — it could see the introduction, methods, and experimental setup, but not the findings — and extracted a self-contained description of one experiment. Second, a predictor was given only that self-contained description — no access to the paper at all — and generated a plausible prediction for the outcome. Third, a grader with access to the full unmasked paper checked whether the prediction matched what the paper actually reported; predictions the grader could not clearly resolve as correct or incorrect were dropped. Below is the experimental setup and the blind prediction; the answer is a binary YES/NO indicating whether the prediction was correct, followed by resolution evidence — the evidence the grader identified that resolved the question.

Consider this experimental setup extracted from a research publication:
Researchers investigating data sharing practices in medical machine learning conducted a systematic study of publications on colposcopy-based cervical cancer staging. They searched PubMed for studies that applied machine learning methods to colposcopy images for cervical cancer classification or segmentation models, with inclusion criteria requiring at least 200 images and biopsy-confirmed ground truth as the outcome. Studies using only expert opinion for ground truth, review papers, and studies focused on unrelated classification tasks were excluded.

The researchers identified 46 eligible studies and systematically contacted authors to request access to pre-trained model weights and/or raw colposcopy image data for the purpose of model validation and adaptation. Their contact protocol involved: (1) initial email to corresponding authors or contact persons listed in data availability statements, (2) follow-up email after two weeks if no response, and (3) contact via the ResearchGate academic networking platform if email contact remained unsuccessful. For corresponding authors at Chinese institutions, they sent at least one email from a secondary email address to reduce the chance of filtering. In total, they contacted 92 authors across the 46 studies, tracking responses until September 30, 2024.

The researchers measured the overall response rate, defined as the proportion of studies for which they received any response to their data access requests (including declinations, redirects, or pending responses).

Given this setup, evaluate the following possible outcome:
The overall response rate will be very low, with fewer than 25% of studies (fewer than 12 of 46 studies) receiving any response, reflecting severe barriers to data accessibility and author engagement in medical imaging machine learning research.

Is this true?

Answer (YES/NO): NO